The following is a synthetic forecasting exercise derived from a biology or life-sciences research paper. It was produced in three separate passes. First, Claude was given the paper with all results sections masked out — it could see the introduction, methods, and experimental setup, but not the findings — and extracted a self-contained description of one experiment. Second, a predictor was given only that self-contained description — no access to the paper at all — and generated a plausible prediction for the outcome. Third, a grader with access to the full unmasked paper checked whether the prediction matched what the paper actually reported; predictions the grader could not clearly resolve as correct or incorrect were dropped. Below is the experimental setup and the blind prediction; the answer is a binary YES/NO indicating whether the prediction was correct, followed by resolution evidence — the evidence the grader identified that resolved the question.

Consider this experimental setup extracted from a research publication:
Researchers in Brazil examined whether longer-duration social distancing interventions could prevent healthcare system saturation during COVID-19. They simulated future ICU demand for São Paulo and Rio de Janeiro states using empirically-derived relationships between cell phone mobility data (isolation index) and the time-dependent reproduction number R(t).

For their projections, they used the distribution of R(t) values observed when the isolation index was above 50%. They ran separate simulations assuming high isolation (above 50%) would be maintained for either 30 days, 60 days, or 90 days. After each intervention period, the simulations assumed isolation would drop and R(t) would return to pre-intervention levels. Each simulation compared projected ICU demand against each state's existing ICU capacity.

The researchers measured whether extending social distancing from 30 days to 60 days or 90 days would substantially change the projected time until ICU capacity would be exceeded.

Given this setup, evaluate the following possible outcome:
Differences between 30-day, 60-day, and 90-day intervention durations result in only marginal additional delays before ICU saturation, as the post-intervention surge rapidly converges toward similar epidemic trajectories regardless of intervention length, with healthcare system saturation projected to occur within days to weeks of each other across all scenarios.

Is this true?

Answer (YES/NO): NO